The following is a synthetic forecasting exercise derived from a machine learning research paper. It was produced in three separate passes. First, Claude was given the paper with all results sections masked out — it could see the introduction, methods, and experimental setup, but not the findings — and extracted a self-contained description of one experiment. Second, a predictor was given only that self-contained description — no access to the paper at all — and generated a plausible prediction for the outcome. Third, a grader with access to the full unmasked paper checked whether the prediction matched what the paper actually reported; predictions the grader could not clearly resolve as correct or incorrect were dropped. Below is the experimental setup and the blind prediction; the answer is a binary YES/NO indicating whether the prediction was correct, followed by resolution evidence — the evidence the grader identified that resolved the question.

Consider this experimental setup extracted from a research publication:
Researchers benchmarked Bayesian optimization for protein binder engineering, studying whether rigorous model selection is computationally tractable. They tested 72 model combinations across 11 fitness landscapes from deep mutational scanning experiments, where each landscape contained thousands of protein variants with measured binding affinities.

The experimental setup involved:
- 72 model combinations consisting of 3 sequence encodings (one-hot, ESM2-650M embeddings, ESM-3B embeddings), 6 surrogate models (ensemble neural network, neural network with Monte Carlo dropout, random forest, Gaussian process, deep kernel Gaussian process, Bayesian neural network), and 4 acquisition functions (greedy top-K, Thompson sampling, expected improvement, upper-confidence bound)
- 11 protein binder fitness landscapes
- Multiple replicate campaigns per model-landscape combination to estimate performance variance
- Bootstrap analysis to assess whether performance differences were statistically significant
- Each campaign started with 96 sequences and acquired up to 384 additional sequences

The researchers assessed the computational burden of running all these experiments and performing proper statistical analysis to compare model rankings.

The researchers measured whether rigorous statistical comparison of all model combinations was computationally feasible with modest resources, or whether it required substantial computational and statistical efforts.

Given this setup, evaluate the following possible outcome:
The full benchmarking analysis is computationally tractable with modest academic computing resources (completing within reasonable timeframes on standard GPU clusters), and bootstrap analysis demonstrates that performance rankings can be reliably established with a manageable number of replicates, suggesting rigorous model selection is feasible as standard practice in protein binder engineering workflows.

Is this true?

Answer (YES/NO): NO